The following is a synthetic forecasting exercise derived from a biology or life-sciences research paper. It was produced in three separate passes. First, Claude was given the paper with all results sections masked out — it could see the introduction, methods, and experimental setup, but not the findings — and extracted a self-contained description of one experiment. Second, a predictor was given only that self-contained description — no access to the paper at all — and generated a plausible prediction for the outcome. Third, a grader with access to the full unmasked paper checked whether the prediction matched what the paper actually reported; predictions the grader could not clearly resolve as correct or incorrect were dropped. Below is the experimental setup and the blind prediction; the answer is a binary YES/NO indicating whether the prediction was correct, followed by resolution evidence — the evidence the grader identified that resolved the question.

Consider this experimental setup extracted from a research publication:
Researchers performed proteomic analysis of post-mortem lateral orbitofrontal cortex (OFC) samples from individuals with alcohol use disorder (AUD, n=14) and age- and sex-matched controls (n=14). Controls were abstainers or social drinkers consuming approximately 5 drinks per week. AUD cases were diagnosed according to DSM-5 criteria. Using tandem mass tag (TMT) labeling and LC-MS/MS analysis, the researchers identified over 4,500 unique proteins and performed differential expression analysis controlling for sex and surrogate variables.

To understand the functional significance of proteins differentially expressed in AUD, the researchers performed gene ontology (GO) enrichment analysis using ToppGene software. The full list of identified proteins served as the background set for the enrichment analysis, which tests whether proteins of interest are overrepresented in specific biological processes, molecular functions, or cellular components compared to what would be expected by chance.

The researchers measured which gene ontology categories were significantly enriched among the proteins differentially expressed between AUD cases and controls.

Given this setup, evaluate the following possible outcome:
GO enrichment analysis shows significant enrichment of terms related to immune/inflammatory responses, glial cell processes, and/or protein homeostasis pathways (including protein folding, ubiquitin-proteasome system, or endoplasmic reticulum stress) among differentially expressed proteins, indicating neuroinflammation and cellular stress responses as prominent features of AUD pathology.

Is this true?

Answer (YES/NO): NO